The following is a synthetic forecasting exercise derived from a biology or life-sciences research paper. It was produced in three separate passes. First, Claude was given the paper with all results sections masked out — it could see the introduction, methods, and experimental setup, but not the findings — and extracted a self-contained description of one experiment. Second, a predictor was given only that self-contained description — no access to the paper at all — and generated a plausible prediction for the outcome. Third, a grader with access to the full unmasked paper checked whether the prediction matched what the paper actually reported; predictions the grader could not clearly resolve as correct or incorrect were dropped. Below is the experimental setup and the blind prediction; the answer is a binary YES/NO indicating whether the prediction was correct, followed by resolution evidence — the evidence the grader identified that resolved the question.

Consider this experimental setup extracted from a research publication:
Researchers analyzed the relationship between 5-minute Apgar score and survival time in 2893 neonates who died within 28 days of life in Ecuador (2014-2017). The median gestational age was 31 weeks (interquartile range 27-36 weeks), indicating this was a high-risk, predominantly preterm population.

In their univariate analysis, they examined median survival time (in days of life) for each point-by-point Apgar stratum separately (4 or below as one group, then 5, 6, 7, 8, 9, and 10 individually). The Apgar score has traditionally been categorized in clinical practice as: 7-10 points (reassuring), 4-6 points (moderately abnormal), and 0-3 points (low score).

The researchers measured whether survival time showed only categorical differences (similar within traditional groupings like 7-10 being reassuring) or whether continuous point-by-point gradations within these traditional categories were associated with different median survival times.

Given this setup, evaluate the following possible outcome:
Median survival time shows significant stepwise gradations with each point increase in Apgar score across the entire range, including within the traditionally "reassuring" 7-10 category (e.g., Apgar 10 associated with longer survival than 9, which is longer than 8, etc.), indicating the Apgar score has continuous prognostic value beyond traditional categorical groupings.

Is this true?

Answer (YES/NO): YES